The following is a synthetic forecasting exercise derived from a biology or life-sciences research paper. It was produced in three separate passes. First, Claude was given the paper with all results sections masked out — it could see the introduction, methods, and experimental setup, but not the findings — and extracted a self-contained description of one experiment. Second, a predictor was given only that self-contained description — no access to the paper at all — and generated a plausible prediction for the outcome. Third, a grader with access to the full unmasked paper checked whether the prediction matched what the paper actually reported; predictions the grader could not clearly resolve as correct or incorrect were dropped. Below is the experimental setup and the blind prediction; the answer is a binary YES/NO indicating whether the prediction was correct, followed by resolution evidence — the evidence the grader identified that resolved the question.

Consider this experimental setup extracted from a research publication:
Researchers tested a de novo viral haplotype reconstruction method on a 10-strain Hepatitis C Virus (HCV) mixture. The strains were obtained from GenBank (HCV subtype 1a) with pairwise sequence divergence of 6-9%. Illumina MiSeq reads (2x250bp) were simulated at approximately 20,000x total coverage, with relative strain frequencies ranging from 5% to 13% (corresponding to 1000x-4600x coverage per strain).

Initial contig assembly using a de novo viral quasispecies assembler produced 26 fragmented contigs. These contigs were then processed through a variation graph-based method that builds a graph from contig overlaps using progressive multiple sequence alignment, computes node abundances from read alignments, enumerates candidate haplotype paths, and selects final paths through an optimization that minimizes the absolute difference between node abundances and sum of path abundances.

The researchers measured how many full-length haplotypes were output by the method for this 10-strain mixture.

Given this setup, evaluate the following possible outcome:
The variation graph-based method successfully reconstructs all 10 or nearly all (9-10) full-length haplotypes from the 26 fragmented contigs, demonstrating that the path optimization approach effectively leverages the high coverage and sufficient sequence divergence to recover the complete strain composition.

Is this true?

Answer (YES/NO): YES